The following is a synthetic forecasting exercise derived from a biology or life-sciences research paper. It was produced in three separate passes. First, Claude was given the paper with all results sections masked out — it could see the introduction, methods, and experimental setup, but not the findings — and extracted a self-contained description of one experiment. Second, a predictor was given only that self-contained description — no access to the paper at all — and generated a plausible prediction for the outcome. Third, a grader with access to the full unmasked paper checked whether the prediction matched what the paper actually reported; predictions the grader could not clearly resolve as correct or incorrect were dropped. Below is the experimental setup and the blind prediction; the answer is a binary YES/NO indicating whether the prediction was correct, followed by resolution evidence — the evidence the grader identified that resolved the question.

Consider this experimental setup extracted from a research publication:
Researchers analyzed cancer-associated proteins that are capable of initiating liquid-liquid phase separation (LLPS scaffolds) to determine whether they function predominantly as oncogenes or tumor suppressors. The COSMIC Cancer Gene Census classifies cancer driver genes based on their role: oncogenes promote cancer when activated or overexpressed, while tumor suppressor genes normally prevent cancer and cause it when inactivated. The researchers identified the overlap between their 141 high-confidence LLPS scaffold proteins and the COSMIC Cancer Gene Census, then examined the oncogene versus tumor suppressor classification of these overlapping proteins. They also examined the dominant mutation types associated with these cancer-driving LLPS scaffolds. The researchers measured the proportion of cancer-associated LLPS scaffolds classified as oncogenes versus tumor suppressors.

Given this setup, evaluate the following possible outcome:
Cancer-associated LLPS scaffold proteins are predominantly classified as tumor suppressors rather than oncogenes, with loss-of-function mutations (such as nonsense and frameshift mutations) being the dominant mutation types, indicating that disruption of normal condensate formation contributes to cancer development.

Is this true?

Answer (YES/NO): NO